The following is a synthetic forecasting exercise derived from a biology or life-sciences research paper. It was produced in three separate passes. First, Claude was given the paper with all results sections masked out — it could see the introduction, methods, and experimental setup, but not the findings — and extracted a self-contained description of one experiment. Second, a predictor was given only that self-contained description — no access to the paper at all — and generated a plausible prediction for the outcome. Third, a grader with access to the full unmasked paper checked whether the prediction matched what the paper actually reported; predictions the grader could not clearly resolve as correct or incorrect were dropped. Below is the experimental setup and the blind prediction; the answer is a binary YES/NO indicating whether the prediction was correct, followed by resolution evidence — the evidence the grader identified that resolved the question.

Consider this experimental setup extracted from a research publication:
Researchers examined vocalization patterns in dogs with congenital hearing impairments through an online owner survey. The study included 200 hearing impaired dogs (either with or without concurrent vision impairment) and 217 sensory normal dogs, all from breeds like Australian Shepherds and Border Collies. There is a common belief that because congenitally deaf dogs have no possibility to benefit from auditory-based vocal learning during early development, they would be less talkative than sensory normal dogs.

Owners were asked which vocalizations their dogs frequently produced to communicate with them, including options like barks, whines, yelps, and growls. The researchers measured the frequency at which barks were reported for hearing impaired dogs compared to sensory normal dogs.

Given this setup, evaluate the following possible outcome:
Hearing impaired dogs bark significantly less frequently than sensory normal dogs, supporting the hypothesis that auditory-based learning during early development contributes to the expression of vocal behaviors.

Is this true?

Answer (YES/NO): NO